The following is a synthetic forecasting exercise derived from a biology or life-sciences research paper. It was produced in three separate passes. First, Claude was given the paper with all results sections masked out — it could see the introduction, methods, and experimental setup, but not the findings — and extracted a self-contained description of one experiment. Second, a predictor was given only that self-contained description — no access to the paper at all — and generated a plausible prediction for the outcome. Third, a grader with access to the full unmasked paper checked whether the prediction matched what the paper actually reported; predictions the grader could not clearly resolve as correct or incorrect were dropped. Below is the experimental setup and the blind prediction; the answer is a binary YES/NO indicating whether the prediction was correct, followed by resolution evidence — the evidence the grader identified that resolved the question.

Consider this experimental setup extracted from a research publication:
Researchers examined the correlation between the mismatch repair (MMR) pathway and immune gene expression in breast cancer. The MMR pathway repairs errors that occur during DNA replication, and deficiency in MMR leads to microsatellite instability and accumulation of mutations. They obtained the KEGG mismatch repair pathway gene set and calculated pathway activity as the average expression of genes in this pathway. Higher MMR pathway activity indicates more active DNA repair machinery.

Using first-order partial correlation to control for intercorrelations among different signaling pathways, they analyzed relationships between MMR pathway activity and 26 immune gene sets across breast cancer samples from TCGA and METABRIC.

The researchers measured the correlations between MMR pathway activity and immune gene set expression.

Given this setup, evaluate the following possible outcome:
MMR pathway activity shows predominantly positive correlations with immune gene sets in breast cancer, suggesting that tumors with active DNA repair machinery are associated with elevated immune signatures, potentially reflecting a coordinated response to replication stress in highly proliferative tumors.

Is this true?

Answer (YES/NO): NO